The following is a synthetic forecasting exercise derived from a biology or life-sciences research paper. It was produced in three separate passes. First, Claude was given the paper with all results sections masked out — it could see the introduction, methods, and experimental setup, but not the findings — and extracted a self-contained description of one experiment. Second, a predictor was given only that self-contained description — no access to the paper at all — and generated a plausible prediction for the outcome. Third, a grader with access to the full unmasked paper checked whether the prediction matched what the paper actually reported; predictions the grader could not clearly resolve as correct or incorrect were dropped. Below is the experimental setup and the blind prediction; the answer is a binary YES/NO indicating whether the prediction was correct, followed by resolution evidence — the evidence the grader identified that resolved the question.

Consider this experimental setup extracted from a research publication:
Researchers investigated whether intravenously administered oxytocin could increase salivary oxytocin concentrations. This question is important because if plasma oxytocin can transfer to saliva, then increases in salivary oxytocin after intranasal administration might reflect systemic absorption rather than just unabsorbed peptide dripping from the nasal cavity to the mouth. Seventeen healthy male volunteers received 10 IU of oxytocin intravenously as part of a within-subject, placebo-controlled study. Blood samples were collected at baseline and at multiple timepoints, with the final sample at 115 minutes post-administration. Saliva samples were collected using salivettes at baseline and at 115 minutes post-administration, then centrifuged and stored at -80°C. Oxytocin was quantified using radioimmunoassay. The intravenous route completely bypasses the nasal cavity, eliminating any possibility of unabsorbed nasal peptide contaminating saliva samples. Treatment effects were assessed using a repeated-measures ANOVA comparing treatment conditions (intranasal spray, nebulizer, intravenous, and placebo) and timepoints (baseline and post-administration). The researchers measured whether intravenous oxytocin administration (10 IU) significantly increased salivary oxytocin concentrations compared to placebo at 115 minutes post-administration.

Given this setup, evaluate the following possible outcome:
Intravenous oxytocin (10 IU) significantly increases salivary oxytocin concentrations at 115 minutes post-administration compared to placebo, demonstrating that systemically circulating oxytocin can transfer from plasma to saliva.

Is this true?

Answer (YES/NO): NO